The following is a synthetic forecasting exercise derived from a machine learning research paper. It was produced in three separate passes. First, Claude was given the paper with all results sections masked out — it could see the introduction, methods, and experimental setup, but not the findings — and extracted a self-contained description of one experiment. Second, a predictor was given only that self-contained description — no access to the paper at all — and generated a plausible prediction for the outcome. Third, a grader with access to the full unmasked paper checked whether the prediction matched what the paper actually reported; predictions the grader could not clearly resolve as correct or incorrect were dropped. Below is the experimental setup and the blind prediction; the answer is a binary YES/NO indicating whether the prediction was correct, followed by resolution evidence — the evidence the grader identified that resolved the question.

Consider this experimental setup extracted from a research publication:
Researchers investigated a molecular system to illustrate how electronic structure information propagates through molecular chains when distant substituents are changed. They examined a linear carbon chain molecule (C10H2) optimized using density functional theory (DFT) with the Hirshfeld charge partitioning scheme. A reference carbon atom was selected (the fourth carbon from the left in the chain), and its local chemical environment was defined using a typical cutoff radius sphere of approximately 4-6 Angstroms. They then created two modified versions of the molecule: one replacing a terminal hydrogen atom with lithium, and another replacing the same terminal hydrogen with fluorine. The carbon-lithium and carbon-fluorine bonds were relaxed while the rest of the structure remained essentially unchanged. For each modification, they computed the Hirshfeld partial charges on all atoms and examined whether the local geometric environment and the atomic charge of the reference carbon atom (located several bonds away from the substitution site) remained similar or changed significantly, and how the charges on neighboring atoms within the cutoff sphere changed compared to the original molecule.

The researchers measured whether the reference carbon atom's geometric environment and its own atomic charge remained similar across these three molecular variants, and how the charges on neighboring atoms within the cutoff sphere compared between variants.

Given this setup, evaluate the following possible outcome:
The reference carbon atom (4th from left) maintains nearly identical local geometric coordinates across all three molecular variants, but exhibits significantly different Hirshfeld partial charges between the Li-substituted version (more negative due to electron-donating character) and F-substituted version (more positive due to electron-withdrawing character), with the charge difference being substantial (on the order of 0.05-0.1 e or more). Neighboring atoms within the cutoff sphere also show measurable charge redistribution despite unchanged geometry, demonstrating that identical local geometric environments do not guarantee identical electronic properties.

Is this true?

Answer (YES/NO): NO